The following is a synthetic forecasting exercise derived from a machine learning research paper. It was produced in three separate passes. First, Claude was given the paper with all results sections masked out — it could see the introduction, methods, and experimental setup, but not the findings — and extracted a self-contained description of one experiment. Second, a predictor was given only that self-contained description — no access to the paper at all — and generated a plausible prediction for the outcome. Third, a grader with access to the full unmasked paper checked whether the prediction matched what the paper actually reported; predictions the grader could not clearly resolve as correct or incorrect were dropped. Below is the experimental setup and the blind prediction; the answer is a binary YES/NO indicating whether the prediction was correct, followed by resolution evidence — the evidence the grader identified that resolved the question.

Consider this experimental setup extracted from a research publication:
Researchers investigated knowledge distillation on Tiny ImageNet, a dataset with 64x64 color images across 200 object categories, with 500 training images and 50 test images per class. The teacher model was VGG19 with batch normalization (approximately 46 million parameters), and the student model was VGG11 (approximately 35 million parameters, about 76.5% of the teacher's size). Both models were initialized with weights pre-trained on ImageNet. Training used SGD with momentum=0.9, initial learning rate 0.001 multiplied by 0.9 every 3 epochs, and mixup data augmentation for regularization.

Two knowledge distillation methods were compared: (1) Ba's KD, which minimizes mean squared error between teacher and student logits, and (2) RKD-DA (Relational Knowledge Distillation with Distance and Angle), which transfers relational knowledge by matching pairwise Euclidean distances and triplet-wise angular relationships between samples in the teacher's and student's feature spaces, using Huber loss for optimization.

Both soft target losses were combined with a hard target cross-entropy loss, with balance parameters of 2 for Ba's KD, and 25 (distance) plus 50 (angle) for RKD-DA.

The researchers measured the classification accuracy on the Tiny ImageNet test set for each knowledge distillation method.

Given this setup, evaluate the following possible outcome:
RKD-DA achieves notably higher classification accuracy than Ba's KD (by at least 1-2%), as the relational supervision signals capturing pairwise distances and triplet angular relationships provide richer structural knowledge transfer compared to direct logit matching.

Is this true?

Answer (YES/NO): NO